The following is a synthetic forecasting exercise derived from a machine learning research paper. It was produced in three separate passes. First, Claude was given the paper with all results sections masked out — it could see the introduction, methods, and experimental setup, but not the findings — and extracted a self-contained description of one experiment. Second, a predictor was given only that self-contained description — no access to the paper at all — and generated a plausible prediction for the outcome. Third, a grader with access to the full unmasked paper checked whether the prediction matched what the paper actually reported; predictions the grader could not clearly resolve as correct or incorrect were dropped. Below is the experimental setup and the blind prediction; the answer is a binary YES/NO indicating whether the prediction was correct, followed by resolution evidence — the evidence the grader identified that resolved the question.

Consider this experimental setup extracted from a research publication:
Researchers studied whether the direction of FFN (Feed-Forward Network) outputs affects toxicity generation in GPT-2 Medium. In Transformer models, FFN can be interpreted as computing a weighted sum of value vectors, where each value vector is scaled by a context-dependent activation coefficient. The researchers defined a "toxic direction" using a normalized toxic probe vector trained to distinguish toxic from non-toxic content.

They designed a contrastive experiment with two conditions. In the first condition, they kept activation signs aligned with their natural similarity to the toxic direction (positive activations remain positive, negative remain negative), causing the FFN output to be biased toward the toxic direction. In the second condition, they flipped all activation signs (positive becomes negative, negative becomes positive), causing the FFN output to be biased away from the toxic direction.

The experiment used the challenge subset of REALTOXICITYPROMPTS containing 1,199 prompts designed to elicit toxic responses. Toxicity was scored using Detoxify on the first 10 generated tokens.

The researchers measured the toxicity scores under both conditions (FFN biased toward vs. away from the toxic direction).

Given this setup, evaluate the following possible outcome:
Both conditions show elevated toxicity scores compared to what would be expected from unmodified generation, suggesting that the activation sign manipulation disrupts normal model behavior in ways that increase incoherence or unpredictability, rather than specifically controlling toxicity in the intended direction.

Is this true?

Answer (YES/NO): NO